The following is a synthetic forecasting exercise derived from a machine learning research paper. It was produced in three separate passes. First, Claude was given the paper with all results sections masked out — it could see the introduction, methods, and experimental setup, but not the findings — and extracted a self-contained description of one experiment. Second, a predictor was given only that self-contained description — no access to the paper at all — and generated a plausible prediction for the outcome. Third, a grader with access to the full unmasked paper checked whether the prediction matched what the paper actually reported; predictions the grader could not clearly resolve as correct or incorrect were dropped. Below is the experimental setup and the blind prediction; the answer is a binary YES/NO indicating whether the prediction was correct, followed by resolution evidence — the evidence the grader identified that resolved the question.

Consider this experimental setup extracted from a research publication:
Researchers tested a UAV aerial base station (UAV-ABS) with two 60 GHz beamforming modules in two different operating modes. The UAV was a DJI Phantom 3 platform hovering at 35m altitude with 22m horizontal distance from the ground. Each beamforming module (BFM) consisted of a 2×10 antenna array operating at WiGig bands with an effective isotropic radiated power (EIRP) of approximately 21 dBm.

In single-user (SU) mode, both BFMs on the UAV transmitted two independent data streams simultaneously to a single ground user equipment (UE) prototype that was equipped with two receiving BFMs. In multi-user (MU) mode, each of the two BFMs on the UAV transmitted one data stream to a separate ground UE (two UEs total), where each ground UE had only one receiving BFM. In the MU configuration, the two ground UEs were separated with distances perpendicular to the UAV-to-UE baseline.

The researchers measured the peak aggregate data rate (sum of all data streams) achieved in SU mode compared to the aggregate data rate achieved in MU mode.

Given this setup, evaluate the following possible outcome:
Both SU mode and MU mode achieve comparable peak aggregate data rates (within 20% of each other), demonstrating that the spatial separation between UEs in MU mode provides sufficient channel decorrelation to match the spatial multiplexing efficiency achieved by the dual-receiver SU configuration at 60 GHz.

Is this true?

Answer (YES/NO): YES